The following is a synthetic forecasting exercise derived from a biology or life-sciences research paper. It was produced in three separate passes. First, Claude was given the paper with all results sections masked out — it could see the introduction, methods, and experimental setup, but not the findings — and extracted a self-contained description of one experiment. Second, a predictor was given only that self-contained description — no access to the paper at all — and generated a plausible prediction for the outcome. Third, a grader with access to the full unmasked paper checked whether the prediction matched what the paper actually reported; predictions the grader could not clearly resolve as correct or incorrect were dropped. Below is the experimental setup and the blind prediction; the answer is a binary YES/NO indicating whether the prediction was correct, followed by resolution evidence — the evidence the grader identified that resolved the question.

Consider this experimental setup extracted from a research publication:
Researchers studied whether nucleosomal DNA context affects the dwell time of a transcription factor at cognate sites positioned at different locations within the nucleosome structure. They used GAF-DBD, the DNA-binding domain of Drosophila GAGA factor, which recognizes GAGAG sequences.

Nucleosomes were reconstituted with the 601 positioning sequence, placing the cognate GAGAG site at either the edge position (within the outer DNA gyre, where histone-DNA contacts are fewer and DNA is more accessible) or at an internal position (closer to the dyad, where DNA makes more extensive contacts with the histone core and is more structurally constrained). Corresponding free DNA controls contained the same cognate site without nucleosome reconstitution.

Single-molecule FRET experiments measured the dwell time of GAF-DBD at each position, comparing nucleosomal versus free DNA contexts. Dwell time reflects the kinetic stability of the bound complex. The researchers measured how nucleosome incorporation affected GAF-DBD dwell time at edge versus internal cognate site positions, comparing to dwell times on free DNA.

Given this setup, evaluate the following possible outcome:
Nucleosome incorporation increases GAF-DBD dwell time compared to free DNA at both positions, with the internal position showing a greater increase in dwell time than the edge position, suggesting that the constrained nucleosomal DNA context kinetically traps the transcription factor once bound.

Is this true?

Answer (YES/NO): NO